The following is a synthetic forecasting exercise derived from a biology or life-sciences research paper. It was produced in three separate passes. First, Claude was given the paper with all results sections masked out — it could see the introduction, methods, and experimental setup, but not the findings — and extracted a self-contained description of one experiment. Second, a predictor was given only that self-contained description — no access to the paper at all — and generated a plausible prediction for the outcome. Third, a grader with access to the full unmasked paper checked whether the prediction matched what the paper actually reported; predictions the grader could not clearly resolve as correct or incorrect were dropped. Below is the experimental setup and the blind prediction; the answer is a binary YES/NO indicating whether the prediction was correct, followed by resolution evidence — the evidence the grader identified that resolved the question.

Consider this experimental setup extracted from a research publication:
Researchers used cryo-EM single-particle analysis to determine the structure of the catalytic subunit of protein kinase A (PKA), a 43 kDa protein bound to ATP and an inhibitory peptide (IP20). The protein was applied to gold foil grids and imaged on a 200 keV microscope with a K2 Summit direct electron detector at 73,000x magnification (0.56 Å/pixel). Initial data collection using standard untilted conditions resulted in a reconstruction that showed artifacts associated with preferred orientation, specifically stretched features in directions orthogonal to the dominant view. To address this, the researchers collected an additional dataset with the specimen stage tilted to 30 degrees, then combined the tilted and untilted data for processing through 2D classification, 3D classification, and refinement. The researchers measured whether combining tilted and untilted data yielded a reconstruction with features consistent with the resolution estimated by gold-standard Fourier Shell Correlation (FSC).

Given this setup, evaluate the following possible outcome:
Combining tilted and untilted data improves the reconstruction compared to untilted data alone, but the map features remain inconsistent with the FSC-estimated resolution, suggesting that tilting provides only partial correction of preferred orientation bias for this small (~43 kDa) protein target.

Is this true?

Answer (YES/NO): YES